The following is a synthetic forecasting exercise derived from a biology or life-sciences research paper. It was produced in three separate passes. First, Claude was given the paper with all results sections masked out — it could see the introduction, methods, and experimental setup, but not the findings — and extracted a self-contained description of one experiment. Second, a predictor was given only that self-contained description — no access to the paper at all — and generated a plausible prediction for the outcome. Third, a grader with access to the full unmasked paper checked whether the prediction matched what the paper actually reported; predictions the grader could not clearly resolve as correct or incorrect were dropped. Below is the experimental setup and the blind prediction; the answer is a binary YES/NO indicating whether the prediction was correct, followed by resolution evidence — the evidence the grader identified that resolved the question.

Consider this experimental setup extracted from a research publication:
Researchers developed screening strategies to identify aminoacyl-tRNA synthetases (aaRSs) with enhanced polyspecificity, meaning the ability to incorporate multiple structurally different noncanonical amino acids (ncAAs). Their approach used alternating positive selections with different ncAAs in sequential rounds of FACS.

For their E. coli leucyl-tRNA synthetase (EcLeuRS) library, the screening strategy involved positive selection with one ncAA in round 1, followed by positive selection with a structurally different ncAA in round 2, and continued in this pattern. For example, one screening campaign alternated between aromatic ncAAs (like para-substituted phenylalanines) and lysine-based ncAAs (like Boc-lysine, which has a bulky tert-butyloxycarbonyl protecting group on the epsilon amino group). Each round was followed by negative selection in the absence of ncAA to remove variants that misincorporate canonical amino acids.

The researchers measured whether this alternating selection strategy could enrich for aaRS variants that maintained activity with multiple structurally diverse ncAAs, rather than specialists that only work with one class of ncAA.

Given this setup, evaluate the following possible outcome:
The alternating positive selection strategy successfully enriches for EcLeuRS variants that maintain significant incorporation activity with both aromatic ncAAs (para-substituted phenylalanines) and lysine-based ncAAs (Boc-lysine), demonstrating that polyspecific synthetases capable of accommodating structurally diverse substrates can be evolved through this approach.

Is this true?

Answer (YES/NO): YES